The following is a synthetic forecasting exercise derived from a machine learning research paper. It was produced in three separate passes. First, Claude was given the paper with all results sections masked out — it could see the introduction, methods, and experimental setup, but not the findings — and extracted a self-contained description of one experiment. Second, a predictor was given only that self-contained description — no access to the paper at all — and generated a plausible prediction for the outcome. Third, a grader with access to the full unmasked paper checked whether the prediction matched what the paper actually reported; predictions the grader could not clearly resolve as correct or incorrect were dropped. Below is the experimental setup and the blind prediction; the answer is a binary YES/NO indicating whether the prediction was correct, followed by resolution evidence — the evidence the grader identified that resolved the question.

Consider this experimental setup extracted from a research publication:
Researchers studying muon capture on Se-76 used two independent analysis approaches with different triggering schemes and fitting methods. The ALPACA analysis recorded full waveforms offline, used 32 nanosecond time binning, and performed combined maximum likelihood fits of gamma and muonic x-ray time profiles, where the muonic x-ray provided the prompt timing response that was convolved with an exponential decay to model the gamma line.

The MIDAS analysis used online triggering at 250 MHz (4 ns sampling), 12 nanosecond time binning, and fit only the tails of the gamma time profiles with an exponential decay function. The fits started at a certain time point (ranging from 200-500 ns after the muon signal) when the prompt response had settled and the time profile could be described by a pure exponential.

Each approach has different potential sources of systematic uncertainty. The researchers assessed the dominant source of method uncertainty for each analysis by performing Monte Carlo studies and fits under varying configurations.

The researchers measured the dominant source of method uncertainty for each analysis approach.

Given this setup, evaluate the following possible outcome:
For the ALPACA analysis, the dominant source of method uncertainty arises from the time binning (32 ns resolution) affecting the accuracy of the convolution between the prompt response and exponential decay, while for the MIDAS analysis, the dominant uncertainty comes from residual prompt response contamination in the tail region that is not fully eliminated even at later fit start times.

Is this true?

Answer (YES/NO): NO